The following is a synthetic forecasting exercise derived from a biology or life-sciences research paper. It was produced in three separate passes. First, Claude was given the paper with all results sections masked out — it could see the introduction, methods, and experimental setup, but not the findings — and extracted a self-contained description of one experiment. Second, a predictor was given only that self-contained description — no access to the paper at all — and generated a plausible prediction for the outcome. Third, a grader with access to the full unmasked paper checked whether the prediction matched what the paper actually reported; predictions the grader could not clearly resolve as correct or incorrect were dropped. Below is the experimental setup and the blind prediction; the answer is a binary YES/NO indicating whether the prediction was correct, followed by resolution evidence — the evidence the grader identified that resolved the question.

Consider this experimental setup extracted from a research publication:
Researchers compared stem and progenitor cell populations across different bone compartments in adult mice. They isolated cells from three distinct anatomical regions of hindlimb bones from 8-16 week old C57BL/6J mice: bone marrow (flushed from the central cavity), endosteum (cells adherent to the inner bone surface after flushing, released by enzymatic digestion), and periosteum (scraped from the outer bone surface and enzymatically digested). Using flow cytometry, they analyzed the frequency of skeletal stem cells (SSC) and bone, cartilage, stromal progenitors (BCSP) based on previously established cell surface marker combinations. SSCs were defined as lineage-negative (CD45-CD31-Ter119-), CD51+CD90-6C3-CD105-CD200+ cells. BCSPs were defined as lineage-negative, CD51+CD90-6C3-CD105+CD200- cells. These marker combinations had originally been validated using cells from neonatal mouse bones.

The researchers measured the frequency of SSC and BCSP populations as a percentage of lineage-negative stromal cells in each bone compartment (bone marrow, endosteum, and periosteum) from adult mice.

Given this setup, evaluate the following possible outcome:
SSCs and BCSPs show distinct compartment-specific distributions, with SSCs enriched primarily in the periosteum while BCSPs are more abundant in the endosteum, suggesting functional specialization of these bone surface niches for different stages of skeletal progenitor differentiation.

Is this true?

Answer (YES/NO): NO